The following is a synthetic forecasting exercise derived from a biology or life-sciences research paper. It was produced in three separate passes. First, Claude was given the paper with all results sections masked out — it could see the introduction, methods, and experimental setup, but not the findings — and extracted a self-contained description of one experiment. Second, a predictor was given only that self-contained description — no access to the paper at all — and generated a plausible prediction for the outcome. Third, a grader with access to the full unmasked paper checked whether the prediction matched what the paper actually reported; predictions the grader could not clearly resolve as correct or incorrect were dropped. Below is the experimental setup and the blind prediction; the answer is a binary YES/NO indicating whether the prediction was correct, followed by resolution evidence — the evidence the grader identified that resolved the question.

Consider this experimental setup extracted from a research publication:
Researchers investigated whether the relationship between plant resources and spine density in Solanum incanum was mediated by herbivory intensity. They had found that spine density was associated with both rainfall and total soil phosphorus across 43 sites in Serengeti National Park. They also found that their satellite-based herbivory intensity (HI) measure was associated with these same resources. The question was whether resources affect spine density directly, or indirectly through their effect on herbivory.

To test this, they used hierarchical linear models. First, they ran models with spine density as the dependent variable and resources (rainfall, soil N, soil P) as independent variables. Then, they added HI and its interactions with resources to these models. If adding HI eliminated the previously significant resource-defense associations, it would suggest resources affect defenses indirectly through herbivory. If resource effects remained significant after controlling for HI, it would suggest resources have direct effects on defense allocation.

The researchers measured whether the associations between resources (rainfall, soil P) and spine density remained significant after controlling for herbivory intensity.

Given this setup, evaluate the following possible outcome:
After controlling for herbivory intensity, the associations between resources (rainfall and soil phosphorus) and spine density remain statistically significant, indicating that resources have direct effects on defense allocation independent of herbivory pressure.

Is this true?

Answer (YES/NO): NO